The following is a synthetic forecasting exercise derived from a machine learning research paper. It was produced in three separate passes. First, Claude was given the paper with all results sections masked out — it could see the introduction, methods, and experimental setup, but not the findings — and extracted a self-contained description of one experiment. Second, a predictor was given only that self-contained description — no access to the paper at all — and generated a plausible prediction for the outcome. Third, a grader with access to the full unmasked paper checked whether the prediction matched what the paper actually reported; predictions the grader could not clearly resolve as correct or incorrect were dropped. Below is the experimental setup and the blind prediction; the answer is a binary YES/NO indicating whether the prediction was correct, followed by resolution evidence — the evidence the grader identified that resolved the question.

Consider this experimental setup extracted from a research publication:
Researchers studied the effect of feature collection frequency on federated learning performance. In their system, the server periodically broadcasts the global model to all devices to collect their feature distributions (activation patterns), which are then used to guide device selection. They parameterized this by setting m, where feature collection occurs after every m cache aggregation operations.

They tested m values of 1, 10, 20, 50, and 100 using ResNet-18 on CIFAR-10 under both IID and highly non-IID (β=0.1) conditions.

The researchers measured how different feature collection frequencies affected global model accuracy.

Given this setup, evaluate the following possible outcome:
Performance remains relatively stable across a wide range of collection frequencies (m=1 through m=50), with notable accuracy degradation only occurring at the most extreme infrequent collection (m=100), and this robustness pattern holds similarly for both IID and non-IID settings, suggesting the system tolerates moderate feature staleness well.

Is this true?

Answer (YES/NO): NO